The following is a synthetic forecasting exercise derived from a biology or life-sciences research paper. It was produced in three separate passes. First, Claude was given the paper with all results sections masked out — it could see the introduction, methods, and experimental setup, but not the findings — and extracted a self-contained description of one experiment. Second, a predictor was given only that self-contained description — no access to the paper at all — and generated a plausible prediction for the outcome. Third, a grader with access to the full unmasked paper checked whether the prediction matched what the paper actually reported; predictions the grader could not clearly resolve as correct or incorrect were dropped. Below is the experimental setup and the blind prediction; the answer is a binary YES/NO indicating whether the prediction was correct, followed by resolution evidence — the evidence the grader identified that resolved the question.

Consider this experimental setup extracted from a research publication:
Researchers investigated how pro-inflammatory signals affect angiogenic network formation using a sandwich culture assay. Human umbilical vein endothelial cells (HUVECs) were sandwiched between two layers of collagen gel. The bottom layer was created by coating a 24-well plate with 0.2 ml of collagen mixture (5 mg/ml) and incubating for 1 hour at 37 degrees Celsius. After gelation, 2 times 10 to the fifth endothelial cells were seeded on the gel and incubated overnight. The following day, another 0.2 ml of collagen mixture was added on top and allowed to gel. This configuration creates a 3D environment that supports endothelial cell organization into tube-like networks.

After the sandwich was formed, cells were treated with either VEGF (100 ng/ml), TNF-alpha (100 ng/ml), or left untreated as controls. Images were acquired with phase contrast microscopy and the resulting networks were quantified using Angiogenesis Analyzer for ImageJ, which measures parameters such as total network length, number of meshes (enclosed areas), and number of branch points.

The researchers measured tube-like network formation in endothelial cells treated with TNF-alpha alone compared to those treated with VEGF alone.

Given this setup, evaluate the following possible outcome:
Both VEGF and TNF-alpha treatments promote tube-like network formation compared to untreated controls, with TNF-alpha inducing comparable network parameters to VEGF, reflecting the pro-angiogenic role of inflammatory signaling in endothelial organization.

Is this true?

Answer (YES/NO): NO